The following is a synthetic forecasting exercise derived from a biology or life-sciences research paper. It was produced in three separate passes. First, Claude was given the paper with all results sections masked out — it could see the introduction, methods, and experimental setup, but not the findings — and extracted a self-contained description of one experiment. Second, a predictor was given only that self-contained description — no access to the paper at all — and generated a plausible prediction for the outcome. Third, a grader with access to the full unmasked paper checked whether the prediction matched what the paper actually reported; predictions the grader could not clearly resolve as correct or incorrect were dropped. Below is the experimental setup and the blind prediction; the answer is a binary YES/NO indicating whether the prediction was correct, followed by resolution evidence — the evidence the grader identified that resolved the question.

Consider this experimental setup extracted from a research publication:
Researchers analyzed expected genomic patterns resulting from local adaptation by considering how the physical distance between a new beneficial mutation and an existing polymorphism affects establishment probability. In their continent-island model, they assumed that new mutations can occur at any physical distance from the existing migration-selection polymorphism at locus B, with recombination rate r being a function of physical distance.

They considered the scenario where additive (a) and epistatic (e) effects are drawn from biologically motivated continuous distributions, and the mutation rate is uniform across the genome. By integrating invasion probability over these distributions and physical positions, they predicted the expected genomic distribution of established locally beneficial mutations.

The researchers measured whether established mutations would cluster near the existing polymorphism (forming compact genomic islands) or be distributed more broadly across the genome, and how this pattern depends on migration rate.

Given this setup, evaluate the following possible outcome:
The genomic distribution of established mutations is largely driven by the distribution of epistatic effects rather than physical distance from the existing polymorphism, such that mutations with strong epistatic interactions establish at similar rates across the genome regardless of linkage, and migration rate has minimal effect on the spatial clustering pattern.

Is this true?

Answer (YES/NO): NO